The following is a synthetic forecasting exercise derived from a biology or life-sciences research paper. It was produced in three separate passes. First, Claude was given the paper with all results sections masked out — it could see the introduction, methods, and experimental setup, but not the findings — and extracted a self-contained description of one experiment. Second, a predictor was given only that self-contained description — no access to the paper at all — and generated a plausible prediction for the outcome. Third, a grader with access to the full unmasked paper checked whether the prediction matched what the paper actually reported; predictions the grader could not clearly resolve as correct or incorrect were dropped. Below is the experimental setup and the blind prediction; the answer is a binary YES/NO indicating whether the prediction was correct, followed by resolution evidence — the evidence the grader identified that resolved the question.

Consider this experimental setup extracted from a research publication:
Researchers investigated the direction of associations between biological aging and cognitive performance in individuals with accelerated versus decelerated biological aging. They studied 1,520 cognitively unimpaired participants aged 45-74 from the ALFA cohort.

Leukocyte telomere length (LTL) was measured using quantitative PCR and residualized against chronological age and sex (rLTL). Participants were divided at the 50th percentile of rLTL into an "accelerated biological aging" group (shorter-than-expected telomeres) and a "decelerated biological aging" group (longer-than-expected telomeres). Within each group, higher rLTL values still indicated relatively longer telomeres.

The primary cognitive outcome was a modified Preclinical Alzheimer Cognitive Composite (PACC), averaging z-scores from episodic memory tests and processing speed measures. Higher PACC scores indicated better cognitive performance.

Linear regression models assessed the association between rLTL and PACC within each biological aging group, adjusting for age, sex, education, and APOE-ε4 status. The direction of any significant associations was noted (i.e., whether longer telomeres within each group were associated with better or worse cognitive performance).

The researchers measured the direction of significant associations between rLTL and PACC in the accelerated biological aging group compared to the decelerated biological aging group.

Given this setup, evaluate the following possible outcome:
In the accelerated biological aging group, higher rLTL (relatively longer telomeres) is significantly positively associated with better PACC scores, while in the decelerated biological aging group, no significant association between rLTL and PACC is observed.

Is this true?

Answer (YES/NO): NO